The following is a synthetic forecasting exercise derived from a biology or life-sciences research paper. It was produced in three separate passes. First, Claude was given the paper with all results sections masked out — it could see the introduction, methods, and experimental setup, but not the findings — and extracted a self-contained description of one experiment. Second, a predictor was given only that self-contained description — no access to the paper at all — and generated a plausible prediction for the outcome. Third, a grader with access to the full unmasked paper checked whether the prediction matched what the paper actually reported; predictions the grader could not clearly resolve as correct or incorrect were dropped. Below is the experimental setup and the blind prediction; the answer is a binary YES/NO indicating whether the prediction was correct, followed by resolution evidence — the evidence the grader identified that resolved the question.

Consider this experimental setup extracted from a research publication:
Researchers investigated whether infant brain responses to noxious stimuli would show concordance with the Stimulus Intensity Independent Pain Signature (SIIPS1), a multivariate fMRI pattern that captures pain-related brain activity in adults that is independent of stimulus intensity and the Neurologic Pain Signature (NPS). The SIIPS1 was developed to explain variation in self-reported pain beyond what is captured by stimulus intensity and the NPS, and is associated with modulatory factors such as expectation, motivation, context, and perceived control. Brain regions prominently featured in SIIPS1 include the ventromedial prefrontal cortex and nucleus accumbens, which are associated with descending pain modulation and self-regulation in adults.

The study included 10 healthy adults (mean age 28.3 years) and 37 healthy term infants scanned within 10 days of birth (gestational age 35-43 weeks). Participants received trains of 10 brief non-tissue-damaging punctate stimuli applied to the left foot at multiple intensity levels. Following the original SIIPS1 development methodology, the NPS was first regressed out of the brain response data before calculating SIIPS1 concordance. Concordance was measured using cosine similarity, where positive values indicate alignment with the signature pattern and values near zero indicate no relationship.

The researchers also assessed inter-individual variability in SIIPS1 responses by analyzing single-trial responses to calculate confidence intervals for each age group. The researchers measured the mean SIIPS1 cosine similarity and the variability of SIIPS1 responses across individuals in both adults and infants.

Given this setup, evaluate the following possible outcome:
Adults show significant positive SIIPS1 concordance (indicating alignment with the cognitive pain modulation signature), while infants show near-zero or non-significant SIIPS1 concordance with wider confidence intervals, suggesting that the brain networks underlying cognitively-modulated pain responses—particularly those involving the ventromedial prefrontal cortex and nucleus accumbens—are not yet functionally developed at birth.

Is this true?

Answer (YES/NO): NO